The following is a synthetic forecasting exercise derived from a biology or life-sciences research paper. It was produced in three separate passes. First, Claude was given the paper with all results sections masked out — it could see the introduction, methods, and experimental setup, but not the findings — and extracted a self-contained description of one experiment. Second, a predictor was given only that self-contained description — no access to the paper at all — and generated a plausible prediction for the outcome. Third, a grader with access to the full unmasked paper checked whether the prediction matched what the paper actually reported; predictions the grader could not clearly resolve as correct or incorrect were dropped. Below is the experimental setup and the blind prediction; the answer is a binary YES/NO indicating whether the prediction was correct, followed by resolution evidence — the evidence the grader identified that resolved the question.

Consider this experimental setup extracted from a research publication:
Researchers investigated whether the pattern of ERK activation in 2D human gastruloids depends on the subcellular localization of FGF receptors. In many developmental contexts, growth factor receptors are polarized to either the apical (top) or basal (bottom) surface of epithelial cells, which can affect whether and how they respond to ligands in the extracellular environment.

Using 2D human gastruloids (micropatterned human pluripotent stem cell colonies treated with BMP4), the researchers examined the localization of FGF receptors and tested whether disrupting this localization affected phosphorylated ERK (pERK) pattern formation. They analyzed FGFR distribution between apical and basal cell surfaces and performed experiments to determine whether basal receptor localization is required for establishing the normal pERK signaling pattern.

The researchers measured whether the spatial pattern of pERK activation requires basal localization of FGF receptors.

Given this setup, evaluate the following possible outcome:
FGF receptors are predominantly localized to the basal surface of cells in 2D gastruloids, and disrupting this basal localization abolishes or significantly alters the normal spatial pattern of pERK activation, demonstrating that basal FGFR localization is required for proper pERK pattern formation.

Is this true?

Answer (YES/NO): NO